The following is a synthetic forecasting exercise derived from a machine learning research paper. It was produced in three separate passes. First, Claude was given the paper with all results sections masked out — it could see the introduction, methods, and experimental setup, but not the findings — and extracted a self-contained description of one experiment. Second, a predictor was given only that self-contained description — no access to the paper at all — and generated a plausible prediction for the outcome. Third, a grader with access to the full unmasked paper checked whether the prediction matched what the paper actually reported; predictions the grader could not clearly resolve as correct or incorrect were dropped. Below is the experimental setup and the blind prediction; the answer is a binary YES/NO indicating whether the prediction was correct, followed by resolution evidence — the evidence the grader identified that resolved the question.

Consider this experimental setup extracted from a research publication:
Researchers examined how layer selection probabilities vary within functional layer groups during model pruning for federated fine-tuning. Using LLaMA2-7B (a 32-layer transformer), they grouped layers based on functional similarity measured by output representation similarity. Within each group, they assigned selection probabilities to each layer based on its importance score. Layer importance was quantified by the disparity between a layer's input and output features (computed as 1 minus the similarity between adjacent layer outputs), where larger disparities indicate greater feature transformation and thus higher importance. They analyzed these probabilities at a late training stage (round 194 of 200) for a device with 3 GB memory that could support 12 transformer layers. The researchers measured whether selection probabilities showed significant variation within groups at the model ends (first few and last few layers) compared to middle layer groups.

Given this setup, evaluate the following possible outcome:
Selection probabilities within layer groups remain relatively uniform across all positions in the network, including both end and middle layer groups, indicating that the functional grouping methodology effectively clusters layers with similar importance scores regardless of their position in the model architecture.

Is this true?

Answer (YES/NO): NO